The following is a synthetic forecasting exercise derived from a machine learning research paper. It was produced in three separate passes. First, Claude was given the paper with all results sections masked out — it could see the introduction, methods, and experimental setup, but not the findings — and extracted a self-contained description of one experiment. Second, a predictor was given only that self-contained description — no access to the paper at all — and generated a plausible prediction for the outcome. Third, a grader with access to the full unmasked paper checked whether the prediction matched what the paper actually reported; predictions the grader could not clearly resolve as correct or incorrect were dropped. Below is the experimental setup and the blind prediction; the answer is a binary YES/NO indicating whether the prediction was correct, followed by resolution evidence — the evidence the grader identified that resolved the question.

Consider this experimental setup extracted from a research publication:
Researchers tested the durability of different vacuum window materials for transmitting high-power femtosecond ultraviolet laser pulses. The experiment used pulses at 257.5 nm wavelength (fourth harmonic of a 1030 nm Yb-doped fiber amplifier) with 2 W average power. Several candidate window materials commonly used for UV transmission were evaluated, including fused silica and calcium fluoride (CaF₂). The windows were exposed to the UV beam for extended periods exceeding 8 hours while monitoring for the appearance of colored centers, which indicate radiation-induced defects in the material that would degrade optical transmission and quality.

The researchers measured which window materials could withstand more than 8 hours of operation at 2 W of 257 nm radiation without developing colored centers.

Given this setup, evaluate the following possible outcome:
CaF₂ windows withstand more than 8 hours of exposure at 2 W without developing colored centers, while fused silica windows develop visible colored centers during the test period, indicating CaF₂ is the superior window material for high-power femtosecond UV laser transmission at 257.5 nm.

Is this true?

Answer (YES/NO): YES